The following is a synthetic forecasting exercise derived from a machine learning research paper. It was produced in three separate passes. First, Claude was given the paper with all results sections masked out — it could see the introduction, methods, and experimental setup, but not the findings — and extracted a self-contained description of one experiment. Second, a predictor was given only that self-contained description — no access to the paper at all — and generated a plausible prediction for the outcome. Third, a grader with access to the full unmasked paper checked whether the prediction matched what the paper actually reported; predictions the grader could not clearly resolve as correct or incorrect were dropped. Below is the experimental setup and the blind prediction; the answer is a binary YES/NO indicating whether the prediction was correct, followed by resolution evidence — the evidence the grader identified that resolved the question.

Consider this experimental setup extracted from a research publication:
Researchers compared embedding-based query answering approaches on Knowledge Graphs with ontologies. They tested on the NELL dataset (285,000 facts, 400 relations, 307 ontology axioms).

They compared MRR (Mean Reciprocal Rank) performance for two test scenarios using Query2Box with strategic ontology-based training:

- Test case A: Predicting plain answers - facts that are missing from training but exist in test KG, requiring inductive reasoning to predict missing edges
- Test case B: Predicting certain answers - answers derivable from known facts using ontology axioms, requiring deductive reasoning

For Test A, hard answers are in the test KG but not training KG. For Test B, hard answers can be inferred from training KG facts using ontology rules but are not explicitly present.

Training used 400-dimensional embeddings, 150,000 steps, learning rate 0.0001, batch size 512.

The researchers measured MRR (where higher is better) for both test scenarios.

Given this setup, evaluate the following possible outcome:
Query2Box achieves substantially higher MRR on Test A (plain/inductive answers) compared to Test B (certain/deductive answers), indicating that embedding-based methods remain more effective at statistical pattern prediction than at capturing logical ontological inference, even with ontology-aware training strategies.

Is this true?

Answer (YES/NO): NO